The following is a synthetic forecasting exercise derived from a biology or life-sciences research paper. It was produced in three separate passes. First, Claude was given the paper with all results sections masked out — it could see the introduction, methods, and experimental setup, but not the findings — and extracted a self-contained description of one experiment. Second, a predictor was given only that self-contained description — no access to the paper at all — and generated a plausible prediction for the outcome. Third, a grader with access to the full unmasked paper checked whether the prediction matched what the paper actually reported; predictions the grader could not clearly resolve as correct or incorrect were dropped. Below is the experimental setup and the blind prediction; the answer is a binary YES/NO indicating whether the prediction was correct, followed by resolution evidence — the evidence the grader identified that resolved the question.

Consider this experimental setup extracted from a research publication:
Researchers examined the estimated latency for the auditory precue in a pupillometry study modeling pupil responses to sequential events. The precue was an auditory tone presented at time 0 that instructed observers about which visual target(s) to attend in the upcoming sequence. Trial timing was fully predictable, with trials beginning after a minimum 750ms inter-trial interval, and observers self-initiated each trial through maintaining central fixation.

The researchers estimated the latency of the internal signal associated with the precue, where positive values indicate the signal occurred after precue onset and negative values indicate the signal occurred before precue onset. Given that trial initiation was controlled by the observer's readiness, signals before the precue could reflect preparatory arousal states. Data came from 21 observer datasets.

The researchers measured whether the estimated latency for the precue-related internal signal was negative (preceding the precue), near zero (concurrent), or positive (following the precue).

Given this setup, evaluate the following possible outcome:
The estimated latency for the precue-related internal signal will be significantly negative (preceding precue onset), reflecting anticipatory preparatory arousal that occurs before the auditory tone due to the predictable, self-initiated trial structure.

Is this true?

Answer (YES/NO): YES